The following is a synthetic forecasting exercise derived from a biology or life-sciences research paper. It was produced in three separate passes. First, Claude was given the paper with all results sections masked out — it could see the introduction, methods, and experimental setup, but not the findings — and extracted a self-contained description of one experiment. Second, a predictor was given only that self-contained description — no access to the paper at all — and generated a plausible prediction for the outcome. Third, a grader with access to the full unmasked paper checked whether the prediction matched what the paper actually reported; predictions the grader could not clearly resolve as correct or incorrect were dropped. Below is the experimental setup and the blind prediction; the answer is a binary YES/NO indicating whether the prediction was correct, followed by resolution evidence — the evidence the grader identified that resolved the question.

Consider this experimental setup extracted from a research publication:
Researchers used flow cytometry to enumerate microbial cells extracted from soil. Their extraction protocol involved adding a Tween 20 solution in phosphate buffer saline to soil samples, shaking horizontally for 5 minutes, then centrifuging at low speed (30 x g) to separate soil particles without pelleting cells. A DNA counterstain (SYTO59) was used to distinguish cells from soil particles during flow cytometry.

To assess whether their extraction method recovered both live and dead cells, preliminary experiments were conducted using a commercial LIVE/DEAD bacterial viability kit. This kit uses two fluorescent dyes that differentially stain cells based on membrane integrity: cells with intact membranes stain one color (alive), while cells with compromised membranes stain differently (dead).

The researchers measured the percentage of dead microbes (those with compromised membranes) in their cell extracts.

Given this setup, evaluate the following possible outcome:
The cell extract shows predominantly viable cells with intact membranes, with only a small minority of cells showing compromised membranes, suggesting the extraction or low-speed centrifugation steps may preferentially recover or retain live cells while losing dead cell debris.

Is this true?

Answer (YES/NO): YES